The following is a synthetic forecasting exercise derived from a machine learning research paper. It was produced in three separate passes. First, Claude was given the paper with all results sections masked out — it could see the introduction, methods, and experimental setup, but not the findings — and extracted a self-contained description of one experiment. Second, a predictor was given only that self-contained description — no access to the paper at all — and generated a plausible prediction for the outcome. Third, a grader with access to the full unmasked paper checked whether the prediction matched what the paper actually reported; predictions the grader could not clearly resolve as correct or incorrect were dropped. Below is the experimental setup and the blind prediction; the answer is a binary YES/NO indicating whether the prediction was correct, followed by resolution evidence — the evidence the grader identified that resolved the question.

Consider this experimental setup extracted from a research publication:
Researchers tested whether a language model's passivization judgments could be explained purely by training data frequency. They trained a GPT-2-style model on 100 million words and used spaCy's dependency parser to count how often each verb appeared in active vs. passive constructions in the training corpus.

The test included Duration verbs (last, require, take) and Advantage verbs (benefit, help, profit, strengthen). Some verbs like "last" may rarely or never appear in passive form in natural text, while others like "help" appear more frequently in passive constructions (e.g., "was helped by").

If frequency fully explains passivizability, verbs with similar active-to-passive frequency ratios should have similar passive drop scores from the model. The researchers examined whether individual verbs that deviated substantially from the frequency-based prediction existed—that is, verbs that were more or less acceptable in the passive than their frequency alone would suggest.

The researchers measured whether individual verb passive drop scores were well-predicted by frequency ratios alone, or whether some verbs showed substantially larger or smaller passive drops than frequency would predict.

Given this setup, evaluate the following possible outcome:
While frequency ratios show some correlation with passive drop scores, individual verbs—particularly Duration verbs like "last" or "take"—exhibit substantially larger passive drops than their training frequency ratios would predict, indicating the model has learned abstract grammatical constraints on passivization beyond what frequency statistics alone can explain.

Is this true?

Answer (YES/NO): NO